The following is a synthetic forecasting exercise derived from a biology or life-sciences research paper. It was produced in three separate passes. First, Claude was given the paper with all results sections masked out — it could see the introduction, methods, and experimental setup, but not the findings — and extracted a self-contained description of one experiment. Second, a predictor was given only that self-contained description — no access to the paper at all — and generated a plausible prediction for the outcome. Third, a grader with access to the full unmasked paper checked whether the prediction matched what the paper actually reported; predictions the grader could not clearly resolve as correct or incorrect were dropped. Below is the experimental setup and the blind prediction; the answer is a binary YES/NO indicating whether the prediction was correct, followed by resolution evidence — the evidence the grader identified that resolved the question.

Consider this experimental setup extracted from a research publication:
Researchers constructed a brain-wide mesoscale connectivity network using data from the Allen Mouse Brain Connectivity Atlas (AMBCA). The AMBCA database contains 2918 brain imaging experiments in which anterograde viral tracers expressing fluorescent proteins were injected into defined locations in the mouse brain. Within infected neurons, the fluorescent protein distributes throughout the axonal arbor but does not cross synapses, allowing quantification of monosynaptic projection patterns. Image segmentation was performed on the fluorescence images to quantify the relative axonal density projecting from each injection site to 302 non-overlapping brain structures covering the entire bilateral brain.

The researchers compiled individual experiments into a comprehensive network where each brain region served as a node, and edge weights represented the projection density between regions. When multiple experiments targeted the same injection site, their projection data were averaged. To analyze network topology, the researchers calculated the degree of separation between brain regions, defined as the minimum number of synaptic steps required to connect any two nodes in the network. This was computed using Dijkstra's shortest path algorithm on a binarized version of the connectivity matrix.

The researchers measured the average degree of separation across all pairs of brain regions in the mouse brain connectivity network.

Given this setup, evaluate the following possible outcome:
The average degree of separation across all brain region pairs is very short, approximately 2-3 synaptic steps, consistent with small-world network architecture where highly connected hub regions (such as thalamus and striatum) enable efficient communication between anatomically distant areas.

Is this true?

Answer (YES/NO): YES